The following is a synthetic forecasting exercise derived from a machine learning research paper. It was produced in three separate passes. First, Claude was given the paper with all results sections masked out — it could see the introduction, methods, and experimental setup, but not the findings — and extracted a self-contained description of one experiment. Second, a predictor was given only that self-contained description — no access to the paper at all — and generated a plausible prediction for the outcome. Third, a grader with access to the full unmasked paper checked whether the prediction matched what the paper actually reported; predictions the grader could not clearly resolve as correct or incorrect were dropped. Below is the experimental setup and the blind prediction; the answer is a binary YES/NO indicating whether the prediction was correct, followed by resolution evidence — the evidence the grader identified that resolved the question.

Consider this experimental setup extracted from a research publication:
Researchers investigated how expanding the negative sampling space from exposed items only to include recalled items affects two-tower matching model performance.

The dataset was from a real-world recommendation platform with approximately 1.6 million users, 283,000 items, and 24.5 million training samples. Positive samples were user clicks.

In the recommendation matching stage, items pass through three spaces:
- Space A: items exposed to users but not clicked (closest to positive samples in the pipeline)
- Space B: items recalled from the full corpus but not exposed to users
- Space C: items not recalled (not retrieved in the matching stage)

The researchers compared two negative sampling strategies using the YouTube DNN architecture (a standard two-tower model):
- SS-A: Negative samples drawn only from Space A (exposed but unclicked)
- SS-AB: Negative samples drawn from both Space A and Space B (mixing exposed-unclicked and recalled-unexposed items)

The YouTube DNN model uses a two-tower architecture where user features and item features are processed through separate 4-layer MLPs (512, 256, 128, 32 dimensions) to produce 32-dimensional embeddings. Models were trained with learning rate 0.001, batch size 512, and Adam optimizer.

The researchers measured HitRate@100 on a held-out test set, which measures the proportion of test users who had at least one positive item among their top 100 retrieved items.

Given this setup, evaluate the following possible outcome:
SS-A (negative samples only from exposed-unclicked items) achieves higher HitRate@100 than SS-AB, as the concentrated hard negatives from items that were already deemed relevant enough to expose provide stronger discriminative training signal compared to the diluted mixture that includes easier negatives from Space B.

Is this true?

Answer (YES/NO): NO